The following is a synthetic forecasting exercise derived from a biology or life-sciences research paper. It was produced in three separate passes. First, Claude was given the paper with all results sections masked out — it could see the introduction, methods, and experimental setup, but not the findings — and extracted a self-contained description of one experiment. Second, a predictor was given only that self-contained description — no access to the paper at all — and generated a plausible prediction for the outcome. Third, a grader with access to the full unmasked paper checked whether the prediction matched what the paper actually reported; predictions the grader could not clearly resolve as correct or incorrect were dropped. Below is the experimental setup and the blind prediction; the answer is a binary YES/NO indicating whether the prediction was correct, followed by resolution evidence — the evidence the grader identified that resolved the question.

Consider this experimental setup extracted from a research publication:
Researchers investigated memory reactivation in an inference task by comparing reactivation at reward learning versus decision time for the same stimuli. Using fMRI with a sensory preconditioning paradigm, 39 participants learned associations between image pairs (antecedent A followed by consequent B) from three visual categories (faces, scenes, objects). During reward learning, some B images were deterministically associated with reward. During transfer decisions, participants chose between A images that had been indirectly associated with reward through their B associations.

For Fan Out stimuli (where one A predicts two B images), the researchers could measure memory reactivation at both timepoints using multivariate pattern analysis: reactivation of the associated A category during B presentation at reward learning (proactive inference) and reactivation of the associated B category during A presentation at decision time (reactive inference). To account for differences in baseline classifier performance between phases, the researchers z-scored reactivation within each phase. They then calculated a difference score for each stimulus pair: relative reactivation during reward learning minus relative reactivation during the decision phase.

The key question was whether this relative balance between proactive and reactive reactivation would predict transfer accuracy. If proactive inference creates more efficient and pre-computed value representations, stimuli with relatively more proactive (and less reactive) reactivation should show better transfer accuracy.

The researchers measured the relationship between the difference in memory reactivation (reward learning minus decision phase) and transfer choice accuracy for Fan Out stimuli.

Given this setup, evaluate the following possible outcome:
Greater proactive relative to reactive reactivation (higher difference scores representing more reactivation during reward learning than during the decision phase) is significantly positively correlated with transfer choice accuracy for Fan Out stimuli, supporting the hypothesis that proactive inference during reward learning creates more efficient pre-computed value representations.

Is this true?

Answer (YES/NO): YES